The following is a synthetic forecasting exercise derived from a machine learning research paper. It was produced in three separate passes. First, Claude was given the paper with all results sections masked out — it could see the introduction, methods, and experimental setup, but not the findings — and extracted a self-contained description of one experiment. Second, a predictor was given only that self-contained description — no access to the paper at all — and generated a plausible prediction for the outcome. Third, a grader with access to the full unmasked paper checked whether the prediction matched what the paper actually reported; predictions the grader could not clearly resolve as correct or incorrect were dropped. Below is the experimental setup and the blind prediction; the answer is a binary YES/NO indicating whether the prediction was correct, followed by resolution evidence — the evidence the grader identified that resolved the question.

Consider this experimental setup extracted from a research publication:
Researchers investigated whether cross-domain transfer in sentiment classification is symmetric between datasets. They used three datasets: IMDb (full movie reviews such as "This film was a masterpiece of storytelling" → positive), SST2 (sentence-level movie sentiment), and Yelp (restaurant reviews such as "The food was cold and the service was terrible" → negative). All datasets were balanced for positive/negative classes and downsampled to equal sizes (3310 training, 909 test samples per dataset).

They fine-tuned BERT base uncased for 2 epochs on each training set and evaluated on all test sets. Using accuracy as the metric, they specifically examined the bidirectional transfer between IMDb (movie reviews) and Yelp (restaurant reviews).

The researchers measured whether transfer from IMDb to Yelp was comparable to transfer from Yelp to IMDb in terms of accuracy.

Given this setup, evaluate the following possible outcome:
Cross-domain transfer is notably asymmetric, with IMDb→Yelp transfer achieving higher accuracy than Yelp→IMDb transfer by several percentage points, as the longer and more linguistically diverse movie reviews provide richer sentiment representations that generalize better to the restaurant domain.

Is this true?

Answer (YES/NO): NO